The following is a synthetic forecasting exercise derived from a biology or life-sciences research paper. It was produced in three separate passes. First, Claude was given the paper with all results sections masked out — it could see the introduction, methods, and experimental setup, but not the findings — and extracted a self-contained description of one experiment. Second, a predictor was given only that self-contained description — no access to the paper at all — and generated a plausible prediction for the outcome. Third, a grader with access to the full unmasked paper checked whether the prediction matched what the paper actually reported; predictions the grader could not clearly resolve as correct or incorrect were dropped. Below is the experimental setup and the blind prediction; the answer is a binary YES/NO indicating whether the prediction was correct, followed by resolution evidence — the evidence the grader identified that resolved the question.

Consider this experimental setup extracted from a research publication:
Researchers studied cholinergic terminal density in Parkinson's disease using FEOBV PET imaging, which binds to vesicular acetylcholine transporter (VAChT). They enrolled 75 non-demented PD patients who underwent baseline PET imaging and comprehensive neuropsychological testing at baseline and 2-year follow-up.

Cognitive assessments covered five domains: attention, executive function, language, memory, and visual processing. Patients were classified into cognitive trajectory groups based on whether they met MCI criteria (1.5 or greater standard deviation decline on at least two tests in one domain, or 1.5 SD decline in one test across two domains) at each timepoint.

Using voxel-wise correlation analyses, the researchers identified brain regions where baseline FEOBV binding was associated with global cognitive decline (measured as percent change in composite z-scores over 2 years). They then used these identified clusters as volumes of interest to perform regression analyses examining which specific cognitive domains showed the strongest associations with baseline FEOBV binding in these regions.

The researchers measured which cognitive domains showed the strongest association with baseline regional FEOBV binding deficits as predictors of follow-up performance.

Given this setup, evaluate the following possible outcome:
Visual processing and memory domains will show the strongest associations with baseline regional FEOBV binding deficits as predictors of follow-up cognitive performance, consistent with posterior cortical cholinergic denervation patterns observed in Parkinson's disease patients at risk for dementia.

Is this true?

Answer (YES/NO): NO